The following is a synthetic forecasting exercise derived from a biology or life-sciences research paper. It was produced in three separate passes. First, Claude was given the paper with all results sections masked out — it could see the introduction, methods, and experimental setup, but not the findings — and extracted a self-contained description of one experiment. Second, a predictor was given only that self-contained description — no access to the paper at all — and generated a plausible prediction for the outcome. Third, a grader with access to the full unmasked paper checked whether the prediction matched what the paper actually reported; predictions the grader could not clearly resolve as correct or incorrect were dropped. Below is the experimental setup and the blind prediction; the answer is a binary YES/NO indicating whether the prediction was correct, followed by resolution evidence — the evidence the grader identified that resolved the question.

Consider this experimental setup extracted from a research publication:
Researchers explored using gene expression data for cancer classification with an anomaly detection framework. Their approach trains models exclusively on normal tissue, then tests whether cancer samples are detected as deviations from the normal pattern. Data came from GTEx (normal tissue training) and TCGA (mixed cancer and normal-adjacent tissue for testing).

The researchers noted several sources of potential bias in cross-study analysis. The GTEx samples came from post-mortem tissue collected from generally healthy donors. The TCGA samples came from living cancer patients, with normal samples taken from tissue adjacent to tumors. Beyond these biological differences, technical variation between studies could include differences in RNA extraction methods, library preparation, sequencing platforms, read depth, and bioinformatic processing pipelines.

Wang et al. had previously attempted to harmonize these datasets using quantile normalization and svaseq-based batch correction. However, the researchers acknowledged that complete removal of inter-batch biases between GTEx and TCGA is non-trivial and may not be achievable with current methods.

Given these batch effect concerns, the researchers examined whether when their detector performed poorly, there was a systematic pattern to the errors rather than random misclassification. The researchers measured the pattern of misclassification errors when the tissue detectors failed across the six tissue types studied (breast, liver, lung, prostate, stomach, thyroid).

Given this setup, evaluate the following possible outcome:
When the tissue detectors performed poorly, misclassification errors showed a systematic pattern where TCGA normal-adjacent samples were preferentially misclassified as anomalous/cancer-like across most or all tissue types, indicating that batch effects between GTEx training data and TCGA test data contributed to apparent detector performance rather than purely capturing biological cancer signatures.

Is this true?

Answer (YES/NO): YES